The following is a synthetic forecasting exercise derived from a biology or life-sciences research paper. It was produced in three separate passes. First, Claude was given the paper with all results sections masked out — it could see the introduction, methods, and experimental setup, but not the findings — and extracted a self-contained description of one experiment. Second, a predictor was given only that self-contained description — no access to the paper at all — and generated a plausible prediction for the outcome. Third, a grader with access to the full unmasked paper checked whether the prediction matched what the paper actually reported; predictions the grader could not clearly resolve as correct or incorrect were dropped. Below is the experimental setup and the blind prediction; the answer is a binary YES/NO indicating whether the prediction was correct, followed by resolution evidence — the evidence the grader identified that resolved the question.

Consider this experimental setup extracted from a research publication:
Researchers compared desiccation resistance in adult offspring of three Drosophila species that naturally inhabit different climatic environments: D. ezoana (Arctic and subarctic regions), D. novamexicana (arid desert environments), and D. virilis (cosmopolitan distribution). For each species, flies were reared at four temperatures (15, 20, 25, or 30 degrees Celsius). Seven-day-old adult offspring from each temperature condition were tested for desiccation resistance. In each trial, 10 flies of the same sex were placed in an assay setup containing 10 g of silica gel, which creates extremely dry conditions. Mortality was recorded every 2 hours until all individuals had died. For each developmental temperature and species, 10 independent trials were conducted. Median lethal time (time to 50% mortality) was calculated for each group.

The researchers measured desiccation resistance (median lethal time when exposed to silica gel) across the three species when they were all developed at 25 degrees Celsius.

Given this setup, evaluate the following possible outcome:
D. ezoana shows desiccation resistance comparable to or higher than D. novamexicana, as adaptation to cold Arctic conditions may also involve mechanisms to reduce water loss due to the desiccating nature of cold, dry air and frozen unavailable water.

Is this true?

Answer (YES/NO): NO